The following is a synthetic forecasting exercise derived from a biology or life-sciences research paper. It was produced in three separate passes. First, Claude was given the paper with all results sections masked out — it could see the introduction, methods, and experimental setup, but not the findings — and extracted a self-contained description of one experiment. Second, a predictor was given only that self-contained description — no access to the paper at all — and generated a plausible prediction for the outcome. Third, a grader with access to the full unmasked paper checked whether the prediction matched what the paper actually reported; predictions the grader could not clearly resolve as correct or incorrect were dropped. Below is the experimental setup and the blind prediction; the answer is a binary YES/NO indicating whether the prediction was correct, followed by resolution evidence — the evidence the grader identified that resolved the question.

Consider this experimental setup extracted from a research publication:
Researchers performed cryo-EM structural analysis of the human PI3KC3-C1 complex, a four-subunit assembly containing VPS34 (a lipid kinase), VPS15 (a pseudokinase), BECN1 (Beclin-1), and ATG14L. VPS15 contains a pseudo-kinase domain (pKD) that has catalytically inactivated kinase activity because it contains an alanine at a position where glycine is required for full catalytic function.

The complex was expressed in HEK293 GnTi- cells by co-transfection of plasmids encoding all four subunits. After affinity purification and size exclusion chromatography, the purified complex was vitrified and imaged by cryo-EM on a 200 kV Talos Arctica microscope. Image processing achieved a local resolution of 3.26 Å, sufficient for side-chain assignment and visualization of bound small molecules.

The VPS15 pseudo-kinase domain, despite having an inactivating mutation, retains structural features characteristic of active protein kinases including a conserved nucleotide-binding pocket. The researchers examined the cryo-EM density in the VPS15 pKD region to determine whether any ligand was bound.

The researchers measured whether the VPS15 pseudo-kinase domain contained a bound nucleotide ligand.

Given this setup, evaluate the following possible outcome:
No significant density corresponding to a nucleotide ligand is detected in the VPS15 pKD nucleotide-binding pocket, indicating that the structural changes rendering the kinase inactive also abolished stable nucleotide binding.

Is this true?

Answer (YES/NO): NO